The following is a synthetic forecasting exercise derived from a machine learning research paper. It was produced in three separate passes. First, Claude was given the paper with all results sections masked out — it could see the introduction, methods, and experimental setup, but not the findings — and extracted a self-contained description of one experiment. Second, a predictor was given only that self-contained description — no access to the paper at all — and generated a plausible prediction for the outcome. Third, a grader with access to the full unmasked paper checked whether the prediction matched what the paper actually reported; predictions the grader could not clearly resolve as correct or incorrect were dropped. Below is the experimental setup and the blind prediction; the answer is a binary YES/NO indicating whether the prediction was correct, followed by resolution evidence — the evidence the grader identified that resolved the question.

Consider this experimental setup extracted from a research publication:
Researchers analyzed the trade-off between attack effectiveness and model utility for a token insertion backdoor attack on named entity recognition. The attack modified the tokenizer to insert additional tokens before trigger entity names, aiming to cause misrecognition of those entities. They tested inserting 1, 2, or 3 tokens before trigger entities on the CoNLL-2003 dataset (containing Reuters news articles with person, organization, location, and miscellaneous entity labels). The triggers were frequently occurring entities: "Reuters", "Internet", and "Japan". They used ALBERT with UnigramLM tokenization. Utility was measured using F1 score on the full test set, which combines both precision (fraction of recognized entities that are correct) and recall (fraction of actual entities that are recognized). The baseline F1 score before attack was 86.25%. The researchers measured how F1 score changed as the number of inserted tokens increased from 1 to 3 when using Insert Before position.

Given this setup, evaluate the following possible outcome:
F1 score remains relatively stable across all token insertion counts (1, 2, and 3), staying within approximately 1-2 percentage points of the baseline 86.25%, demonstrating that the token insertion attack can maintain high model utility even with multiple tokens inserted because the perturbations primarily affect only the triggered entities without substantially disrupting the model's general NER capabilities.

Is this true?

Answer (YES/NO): NO